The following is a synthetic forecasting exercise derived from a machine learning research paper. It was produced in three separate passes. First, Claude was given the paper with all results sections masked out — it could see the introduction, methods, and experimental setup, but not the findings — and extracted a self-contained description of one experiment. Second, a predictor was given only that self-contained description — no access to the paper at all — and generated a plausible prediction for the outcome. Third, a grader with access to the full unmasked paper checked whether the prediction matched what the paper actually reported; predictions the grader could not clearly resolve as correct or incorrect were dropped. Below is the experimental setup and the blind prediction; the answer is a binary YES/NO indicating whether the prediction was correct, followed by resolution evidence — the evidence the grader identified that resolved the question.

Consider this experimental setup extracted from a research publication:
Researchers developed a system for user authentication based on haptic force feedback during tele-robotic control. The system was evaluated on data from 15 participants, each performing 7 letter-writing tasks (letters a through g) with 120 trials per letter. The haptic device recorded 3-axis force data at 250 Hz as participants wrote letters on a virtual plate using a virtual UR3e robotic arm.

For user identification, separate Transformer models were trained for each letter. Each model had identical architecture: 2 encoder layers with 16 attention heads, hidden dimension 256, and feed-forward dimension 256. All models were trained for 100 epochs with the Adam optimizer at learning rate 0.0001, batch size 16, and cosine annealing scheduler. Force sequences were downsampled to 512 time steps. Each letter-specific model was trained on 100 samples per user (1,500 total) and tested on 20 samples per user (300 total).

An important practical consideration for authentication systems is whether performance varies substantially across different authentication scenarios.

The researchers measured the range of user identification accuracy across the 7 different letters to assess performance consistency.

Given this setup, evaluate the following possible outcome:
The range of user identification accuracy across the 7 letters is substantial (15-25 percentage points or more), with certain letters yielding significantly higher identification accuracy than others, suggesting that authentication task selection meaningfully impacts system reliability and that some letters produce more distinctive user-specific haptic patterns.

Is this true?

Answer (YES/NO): NO